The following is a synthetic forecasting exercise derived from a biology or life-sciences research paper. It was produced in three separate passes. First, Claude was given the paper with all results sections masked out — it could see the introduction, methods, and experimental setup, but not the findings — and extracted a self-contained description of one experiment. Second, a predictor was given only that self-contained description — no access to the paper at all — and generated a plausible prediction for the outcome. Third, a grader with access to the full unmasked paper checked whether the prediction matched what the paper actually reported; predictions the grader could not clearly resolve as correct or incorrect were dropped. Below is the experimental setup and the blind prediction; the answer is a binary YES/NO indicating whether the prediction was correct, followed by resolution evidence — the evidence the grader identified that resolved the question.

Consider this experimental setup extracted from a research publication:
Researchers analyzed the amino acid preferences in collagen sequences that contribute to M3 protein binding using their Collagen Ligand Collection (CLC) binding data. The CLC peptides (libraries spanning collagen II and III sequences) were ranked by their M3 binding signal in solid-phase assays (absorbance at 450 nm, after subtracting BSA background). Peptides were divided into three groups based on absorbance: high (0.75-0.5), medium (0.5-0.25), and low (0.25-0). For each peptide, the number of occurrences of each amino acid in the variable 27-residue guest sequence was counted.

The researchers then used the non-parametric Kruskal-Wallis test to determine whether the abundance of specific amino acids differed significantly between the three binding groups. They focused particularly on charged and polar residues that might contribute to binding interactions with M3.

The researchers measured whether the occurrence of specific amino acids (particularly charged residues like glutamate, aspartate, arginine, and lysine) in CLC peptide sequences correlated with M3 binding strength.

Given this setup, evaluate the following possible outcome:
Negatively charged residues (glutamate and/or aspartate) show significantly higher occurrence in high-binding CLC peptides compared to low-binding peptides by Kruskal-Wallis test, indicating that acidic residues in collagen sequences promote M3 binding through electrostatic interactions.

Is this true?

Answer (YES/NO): NO